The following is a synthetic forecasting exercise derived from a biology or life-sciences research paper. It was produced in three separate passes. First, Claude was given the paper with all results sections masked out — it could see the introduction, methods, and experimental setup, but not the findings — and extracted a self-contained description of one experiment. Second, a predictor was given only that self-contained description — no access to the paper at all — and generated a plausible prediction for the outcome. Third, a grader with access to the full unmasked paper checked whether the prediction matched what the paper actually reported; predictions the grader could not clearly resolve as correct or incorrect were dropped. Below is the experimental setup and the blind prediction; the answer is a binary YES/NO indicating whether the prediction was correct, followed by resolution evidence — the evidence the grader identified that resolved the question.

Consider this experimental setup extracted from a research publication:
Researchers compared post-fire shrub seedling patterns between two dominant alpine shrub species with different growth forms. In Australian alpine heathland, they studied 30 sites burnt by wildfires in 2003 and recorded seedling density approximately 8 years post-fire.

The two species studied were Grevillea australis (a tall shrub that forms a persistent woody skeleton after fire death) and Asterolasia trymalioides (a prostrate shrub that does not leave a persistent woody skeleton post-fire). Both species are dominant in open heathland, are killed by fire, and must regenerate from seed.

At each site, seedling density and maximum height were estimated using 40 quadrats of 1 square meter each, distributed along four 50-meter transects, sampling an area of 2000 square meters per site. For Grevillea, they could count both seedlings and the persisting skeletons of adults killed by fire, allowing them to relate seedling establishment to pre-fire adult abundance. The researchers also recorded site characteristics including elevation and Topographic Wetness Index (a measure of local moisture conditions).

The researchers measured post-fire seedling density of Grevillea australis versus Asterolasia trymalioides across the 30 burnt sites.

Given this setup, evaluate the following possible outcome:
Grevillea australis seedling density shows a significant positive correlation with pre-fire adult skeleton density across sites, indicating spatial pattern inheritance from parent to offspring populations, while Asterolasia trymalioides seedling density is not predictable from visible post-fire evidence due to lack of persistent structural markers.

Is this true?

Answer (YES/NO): YES